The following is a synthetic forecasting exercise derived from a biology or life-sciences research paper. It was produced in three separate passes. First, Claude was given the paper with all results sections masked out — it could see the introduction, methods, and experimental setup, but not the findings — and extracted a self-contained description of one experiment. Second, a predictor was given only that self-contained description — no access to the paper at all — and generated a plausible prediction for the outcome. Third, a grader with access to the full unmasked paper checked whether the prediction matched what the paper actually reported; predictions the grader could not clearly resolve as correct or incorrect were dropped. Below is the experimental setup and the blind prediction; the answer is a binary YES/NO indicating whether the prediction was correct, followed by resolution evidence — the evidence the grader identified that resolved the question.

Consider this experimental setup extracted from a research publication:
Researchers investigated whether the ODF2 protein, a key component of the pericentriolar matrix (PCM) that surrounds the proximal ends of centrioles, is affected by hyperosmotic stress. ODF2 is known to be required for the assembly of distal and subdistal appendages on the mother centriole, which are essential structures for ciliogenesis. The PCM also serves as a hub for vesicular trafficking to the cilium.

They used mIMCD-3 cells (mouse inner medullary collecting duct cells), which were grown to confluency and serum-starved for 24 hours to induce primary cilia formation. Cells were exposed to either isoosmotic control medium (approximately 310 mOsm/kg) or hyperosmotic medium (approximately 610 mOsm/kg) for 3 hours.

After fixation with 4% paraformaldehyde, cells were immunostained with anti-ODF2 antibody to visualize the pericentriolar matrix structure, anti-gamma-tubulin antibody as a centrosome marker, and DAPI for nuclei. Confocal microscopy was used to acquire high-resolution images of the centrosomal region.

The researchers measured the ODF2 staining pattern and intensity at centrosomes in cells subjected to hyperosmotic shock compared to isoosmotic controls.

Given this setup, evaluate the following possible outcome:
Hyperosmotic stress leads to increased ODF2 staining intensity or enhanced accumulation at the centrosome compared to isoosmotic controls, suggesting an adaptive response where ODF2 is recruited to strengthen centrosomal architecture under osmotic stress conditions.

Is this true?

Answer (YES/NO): NO